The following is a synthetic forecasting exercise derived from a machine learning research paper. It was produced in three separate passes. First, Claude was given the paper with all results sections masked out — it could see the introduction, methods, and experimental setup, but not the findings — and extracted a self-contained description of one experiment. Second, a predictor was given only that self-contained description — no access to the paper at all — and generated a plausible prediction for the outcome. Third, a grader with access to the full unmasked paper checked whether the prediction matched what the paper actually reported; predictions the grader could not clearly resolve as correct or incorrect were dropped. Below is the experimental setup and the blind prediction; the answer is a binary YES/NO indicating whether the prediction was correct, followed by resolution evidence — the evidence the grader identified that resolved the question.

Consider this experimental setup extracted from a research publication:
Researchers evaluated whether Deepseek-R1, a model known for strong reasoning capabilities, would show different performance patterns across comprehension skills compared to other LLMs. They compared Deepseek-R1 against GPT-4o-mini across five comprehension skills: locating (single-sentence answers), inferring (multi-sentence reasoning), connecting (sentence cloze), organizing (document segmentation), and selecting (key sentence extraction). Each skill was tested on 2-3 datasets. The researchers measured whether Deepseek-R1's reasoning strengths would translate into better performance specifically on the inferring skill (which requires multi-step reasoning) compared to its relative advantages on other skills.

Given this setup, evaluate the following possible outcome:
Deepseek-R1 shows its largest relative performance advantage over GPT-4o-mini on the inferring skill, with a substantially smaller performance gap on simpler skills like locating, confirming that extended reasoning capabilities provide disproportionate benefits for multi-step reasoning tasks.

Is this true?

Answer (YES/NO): NO